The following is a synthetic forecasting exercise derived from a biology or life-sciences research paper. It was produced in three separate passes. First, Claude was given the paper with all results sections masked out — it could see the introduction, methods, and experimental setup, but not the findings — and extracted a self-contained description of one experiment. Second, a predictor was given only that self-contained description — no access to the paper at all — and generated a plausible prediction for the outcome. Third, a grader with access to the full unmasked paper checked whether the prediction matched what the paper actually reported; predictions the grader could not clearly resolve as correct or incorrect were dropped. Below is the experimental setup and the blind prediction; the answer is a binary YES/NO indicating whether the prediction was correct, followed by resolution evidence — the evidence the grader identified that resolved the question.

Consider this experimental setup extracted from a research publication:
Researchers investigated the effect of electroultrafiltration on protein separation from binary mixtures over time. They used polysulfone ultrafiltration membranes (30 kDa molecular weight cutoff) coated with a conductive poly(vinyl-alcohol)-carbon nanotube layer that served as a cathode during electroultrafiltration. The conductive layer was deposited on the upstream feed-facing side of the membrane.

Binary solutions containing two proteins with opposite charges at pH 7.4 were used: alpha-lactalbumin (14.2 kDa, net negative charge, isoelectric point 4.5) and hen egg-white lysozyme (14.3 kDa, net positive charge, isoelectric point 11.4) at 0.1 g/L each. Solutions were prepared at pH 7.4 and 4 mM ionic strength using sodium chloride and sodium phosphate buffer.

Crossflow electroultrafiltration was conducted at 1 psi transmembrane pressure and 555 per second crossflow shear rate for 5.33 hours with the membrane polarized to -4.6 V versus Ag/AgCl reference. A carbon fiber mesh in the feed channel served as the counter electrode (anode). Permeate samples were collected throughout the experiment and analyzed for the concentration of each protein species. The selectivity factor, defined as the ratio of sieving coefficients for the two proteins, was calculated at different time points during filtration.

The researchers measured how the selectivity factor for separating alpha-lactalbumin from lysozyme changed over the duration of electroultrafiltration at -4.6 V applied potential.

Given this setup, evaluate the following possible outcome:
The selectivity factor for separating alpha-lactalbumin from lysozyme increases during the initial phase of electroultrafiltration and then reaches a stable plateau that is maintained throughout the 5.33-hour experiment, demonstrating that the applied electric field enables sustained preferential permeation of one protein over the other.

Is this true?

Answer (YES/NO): NO